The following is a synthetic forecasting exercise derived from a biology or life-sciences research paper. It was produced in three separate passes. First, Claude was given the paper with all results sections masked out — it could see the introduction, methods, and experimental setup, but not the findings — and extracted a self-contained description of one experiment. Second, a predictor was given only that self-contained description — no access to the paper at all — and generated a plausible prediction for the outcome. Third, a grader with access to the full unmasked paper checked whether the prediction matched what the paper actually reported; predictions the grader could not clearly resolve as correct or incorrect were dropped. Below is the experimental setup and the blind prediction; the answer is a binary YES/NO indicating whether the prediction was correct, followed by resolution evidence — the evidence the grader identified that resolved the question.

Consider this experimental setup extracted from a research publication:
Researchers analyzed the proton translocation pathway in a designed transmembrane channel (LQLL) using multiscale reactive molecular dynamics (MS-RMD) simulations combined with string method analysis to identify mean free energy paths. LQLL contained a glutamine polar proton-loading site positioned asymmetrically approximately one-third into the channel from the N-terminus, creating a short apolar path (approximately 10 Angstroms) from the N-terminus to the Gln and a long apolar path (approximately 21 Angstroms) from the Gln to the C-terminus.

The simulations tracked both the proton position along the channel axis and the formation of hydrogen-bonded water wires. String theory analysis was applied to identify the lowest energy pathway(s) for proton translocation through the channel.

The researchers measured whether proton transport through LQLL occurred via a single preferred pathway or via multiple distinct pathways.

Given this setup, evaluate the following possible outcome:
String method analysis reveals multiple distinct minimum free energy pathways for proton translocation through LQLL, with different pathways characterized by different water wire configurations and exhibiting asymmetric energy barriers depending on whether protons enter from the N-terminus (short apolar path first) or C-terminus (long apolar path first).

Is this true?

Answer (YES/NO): NO